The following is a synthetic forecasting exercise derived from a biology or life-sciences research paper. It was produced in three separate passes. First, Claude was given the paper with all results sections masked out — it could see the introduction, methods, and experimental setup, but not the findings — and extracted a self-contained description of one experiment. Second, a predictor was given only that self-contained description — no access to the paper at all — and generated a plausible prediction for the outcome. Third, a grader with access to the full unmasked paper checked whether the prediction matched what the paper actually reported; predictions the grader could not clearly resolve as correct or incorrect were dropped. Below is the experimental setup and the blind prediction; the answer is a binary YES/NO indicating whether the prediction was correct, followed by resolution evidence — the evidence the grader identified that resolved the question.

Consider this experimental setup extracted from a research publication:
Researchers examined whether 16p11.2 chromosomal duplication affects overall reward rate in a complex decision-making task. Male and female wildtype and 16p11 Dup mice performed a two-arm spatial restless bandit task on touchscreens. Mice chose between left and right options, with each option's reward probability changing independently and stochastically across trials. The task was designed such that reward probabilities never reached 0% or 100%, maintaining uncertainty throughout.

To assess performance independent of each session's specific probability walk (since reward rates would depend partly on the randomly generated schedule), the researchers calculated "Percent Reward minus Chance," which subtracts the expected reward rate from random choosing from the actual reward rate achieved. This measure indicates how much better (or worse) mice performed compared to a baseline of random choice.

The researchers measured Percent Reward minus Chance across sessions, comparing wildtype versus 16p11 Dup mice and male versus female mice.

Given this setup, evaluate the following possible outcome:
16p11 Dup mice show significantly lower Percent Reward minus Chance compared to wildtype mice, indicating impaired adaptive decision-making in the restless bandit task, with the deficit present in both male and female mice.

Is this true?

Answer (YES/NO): NO